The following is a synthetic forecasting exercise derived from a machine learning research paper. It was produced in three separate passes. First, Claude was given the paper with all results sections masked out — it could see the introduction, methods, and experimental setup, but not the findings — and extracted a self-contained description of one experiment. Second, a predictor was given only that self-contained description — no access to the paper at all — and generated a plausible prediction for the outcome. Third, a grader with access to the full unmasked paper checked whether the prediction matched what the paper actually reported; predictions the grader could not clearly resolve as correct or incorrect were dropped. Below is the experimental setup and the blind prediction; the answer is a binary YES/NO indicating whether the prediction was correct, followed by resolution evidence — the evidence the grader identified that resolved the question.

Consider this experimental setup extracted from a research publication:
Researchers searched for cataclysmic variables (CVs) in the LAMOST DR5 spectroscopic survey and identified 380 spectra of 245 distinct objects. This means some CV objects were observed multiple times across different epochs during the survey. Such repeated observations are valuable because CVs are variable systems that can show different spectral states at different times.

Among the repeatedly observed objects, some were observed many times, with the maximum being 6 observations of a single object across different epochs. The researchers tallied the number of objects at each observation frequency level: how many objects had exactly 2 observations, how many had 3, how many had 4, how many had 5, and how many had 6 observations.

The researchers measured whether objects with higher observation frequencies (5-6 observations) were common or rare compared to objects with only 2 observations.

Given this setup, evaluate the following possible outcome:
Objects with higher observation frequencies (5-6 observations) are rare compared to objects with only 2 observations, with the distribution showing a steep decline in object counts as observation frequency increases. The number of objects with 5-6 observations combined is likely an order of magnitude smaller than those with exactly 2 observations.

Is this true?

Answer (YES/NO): YES